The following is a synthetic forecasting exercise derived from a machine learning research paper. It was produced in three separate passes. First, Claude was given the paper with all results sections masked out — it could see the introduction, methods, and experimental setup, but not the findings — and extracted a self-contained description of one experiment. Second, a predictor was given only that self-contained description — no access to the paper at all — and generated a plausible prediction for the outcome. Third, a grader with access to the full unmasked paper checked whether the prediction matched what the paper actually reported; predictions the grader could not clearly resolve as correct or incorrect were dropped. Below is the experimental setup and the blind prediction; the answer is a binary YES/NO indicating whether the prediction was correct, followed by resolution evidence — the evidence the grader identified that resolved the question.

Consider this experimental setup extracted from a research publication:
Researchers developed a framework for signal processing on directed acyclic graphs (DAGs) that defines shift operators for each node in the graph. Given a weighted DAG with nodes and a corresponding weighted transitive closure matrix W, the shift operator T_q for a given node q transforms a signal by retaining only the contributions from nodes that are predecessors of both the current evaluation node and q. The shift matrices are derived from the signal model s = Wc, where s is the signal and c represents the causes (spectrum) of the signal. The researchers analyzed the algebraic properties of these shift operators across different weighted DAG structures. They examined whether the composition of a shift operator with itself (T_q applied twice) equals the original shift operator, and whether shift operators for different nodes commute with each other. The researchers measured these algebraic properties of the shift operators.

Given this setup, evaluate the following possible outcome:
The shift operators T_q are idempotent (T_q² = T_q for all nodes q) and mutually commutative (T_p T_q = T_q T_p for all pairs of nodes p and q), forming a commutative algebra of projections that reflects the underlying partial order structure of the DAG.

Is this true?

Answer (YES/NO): YES